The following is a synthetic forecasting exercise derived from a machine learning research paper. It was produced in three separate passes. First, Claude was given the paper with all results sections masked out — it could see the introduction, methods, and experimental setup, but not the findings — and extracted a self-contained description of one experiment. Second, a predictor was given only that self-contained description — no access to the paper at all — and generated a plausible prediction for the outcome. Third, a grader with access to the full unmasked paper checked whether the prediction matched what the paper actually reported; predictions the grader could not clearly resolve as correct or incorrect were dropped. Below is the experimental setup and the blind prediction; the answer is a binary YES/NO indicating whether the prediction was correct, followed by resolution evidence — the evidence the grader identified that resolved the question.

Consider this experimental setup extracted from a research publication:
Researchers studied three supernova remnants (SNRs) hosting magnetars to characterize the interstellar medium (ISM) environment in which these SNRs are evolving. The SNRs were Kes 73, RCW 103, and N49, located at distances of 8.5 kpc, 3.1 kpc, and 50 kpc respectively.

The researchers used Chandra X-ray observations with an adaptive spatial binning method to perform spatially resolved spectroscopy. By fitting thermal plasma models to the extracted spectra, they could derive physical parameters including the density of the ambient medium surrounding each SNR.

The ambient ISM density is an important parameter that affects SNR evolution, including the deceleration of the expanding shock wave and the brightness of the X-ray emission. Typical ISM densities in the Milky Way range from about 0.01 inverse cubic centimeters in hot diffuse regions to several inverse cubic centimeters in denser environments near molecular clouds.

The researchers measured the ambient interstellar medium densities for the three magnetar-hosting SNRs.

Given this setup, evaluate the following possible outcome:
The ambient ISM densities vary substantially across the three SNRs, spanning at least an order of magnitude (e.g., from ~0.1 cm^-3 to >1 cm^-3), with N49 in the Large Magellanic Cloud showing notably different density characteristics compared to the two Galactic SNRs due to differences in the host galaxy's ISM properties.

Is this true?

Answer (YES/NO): NO